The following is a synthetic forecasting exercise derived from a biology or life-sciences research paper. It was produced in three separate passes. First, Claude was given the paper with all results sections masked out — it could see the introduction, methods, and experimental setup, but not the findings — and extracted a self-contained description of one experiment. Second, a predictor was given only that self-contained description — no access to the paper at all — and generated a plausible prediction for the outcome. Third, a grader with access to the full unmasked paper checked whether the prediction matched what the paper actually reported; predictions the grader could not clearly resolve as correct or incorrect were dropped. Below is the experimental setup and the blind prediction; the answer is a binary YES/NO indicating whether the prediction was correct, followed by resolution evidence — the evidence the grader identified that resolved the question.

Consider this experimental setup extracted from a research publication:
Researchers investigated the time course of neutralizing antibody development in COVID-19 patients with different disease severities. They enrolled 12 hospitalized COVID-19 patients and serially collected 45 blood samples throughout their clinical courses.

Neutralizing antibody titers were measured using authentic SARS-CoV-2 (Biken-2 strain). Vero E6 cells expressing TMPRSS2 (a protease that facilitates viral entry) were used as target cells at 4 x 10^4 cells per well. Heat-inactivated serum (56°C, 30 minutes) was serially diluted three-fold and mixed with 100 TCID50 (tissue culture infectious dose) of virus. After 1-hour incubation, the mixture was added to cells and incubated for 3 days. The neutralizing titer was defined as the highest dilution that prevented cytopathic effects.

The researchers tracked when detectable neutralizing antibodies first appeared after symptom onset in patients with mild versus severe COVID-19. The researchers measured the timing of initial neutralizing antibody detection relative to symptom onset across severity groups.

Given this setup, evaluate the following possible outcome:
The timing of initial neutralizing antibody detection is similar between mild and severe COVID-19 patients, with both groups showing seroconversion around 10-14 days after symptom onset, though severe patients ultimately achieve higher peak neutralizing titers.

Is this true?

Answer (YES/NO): NO